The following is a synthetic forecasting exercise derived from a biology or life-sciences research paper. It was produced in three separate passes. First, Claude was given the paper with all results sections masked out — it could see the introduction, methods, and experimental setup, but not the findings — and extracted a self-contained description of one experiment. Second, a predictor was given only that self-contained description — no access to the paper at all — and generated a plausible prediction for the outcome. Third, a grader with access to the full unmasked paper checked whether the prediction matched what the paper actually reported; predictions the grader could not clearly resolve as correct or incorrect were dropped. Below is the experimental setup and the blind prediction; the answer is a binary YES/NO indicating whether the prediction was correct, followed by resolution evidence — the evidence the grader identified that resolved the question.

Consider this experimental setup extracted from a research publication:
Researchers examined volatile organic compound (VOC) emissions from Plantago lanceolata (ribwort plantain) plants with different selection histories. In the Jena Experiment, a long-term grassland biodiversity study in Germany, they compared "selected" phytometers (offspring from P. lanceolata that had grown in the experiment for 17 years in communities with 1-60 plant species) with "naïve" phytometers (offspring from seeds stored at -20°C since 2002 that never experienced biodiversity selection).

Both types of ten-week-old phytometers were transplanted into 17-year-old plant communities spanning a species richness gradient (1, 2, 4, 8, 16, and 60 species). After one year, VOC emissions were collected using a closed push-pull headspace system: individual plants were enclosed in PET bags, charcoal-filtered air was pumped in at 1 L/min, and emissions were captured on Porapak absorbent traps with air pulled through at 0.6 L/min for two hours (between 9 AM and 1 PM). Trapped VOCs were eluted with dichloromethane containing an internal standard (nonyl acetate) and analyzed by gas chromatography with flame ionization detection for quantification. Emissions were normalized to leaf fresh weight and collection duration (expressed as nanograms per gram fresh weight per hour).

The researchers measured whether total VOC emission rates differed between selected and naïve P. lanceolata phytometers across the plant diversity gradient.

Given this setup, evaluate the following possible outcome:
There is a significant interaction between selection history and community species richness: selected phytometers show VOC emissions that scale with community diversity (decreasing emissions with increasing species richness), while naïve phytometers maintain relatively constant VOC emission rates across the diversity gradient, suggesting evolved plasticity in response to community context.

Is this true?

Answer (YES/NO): NO